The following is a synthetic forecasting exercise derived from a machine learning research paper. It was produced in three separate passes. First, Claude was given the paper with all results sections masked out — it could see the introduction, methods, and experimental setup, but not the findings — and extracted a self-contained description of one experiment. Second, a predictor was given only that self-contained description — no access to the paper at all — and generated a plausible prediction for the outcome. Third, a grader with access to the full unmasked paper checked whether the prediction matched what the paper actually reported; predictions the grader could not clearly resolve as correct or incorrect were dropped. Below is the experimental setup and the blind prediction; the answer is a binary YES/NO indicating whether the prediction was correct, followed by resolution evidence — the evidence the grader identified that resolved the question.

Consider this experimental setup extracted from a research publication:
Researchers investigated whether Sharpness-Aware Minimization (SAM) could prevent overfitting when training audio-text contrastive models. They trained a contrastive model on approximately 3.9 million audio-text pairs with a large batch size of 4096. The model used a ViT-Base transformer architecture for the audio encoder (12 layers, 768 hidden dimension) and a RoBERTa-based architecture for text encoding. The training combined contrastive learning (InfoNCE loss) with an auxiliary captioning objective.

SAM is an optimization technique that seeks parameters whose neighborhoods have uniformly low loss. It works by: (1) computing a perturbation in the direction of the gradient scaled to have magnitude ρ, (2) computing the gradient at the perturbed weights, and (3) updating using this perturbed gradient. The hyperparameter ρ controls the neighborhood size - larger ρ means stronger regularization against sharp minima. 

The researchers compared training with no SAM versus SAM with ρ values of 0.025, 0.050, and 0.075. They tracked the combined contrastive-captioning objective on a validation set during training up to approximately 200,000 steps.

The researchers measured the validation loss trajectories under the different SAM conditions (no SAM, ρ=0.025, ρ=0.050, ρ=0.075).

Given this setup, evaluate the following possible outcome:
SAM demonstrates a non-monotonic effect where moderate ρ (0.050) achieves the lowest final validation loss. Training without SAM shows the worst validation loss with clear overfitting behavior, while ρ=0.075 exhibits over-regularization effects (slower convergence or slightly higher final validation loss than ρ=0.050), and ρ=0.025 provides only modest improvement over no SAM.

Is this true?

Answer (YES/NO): NO